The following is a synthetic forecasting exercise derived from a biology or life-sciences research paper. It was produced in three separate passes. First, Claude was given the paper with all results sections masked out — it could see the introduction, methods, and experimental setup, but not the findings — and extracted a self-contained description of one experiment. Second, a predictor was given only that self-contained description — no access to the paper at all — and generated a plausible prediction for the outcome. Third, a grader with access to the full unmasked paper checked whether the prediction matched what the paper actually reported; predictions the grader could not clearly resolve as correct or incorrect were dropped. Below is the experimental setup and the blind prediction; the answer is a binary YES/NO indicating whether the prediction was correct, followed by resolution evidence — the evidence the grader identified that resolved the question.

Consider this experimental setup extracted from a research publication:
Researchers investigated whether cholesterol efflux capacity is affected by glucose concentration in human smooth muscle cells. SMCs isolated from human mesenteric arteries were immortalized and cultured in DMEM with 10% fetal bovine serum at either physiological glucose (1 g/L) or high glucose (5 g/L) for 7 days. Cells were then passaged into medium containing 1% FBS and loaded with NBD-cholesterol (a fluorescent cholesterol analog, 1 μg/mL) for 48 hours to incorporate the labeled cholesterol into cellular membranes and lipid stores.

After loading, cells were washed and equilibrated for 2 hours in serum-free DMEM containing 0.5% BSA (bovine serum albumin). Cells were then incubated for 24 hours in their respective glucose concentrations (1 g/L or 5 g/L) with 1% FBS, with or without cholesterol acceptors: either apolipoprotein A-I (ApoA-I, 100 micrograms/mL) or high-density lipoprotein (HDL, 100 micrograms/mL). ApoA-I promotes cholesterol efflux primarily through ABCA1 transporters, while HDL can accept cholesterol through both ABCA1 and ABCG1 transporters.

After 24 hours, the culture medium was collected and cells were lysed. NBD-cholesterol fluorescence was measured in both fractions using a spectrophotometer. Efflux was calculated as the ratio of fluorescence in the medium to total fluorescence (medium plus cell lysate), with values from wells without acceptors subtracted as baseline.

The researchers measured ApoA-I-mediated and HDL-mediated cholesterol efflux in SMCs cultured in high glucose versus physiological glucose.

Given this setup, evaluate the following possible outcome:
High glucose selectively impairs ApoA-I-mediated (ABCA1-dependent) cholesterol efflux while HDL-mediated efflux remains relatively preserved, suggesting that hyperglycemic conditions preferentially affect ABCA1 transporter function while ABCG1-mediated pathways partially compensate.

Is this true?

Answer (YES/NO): NO